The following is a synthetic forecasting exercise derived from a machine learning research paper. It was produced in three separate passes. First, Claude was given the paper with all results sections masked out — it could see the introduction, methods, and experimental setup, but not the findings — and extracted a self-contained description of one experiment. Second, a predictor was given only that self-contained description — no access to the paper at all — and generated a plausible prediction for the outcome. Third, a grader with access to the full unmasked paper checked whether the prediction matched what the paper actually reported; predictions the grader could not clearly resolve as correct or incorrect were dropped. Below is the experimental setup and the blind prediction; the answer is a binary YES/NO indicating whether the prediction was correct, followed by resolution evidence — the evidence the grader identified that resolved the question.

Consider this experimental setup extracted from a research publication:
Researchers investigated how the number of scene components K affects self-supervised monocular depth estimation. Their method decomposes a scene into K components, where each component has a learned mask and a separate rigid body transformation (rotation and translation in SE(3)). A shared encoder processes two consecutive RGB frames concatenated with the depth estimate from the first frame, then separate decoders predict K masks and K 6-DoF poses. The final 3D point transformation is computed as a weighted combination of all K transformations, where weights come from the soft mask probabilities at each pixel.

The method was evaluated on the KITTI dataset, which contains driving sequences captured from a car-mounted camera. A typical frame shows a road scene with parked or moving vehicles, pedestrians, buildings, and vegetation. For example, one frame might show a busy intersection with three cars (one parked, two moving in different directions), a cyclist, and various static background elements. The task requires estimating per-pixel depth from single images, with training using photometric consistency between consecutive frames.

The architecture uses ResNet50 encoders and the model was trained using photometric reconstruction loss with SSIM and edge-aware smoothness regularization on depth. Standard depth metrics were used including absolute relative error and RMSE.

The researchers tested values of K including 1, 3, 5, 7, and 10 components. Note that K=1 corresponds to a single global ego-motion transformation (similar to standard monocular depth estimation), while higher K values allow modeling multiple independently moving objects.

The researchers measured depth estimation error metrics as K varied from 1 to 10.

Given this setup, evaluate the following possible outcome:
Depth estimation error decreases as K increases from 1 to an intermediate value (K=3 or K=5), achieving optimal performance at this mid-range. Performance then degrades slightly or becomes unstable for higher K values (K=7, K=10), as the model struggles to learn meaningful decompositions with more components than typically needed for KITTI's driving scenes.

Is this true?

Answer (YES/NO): NO